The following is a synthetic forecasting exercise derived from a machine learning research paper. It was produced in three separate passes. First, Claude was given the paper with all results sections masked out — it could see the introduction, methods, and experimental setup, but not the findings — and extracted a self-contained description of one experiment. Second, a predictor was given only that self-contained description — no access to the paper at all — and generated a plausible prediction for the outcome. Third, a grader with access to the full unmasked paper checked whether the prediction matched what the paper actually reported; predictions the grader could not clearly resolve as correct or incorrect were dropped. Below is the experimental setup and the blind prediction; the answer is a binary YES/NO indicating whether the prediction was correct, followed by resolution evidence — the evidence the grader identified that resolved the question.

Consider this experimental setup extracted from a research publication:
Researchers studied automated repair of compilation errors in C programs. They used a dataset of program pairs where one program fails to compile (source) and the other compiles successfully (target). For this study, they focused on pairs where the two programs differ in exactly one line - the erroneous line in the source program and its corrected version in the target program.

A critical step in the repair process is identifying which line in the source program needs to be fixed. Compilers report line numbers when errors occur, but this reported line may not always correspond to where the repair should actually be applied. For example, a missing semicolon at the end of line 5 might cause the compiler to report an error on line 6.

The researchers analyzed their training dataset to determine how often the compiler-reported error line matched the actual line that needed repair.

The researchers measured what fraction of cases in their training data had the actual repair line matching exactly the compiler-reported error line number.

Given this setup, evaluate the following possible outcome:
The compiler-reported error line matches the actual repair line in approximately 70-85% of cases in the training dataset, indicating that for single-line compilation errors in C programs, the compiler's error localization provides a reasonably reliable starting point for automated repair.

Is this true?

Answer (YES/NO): YES